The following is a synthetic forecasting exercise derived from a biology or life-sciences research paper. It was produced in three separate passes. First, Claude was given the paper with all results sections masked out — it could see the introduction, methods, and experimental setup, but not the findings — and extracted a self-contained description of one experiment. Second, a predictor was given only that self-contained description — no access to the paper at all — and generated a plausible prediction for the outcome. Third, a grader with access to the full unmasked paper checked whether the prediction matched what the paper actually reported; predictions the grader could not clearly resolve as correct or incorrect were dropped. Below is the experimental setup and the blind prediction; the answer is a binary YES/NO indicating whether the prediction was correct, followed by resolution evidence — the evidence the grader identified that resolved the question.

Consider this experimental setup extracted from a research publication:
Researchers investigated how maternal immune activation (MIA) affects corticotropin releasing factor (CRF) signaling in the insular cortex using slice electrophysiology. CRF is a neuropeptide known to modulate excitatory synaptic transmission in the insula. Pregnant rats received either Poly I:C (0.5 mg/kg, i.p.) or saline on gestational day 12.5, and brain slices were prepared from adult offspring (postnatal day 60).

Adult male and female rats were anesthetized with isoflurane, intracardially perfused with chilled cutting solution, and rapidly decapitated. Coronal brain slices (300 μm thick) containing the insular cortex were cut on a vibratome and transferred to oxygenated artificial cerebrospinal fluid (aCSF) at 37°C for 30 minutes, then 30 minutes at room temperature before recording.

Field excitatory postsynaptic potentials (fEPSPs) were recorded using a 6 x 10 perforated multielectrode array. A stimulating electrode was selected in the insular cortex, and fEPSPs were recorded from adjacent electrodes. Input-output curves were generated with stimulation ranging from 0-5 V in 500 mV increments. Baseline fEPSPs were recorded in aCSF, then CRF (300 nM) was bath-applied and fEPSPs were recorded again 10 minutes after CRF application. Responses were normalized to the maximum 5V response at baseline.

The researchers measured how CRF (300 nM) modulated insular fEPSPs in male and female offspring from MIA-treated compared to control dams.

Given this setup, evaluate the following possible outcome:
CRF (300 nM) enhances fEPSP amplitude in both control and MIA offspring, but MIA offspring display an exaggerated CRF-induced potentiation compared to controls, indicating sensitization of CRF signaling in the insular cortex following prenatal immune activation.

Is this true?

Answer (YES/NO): NO